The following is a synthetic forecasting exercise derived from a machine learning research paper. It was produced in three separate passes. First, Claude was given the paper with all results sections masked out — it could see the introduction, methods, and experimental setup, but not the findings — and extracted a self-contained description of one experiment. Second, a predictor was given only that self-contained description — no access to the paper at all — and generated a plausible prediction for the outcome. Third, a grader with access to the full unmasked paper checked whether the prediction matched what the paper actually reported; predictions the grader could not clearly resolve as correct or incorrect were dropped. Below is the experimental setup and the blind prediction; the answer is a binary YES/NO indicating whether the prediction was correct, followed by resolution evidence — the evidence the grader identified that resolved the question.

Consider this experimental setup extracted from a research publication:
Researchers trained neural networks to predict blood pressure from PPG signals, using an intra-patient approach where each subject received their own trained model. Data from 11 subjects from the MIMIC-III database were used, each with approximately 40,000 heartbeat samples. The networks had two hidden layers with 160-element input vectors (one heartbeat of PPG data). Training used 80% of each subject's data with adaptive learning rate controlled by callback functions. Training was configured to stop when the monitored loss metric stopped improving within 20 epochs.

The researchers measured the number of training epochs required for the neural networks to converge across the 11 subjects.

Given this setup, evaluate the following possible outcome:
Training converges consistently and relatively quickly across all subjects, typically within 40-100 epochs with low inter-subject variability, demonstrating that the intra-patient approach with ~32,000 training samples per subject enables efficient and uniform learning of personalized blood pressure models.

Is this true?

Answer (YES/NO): NO